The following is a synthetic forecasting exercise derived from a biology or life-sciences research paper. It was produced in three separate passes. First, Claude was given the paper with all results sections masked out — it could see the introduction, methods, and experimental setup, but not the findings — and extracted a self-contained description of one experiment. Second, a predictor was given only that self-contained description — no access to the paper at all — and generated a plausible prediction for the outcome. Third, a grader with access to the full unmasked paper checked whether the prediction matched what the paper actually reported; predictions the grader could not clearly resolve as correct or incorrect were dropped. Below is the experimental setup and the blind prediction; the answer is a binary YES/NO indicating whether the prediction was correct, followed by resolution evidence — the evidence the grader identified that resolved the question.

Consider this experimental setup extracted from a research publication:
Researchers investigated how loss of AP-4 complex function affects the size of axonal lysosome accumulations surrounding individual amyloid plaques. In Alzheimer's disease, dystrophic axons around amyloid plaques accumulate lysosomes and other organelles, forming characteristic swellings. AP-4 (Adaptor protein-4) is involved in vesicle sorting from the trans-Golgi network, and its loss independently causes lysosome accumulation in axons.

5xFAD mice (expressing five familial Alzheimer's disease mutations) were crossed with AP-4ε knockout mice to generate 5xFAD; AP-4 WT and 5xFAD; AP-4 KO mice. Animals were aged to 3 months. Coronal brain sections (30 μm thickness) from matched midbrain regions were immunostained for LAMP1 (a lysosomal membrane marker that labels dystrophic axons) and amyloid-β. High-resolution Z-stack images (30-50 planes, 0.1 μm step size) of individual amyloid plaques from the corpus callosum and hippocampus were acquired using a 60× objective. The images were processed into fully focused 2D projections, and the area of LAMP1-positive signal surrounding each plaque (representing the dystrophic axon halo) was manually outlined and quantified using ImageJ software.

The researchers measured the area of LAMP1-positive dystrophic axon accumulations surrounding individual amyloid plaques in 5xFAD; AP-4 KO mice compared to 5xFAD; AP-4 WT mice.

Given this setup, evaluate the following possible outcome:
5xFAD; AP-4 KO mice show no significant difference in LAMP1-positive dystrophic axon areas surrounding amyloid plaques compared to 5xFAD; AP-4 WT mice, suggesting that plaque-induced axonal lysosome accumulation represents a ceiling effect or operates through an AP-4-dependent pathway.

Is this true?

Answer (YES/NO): NO